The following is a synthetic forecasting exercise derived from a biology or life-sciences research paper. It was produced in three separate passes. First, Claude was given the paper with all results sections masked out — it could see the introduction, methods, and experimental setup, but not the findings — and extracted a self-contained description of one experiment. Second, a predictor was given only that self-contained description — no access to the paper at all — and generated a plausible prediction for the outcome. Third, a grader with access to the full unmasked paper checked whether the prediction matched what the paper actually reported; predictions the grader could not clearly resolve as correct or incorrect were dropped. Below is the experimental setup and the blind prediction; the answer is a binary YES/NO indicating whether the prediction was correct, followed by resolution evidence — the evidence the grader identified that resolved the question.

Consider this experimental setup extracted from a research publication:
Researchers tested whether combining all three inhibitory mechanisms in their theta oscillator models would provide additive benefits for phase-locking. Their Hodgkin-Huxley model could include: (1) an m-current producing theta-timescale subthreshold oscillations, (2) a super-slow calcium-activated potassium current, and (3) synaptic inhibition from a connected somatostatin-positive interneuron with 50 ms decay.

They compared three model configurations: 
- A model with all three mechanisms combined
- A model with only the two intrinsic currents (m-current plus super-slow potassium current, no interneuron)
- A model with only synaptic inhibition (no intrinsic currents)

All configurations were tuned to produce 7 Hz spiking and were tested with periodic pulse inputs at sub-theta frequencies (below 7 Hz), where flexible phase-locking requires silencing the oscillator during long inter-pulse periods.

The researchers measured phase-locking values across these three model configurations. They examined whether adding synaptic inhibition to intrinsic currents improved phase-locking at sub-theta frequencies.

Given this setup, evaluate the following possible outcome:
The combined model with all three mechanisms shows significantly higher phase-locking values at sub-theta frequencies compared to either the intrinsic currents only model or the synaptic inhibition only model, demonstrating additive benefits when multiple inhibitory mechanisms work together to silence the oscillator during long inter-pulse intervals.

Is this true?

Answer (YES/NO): NO